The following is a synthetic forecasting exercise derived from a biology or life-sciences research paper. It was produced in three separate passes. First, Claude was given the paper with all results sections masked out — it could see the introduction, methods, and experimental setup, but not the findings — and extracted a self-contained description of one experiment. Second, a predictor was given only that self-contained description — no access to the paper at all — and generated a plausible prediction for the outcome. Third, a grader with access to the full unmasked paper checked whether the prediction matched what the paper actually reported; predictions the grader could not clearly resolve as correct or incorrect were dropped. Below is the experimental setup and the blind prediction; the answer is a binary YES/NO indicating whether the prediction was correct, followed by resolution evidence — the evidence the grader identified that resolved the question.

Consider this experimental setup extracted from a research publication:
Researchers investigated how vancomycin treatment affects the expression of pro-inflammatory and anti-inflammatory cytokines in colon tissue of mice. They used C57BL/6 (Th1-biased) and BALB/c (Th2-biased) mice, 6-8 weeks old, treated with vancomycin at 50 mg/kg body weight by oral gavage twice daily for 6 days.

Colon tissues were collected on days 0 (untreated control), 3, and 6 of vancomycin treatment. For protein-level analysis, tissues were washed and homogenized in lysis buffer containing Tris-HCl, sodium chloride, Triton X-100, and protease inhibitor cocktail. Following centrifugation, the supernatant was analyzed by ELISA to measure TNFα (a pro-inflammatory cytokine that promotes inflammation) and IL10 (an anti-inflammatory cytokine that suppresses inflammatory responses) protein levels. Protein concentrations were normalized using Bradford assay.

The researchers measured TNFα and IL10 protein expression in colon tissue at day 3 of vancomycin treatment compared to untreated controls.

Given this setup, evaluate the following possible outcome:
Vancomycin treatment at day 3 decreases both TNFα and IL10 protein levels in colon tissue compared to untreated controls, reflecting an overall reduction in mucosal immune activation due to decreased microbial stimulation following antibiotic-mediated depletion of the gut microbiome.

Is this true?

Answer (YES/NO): NO